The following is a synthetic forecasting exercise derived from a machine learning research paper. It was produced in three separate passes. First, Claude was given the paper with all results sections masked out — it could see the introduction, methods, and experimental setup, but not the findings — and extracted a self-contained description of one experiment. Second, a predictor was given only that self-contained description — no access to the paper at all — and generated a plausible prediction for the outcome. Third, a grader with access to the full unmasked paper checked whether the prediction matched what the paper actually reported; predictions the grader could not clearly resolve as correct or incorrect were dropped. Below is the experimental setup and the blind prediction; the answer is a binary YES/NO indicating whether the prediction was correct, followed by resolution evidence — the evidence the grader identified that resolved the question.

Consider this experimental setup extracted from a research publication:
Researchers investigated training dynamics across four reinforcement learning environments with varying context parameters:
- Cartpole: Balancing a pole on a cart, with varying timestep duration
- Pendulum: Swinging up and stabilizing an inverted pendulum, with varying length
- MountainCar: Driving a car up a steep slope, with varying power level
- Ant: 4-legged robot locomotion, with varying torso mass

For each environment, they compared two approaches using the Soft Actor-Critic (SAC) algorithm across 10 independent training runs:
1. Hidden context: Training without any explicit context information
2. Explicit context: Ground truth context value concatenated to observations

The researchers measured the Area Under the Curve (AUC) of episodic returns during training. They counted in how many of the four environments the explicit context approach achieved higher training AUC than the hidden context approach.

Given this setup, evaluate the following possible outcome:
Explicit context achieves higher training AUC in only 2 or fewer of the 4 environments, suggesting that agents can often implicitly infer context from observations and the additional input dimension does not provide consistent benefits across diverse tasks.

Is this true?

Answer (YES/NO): YES